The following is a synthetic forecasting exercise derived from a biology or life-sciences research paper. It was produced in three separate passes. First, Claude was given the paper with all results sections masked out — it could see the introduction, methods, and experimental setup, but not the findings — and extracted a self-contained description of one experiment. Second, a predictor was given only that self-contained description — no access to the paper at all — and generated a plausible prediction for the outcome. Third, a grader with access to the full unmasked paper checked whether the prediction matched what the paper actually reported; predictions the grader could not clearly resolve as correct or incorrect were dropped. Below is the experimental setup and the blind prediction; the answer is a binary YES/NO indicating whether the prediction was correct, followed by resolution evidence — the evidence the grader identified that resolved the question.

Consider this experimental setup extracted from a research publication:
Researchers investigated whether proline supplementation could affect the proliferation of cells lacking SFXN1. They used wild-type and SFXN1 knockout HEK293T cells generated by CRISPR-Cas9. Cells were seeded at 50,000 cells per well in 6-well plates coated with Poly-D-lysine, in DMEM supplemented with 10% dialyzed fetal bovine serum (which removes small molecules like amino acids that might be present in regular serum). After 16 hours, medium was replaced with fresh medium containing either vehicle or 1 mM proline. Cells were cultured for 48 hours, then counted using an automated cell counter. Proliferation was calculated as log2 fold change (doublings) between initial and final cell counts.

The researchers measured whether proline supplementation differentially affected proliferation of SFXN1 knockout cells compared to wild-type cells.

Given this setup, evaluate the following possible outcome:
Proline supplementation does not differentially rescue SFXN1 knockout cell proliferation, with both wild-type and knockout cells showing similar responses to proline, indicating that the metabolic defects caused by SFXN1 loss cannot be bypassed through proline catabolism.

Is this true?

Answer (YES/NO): YES